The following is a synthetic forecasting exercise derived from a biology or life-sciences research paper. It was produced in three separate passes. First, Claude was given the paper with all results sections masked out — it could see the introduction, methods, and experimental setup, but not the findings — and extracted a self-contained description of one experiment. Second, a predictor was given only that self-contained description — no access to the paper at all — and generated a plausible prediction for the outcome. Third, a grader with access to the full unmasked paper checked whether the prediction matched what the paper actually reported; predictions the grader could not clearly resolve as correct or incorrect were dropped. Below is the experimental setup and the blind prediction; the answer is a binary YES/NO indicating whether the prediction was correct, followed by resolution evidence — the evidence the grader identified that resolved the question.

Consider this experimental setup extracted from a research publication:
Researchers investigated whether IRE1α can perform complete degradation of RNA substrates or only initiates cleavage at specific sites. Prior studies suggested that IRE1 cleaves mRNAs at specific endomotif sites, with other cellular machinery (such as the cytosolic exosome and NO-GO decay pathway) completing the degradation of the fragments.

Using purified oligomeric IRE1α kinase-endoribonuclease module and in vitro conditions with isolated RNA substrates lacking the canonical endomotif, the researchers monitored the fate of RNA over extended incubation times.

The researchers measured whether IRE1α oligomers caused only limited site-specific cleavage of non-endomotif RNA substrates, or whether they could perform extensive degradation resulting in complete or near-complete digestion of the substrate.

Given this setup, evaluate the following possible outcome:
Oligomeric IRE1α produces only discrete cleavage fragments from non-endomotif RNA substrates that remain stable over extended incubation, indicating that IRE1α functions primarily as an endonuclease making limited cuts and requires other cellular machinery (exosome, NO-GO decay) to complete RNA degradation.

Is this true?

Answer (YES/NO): NO